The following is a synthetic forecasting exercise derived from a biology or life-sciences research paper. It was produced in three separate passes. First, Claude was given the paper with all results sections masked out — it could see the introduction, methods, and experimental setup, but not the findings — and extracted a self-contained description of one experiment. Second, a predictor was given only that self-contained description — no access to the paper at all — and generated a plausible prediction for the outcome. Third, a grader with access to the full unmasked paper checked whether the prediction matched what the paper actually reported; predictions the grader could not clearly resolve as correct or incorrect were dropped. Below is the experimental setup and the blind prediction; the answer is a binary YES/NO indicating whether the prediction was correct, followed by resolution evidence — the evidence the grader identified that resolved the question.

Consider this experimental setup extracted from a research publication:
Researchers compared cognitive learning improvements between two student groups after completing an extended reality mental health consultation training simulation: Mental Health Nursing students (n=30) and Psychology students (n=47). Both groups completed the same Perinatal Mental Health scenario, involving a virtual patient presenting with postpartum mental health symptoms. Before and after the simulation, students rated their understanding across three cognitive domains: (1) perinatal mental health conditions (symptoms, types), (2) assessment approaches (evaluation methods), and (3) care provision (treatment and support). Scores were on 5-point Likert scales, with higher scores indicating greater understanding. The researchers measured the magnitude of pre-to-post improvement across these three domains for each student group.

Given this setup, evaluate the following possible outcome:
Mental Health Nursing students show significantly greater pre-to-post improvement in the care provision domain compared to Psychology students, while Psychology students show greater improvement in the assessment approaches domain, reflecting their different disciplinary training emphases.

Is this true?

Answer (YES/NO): NO